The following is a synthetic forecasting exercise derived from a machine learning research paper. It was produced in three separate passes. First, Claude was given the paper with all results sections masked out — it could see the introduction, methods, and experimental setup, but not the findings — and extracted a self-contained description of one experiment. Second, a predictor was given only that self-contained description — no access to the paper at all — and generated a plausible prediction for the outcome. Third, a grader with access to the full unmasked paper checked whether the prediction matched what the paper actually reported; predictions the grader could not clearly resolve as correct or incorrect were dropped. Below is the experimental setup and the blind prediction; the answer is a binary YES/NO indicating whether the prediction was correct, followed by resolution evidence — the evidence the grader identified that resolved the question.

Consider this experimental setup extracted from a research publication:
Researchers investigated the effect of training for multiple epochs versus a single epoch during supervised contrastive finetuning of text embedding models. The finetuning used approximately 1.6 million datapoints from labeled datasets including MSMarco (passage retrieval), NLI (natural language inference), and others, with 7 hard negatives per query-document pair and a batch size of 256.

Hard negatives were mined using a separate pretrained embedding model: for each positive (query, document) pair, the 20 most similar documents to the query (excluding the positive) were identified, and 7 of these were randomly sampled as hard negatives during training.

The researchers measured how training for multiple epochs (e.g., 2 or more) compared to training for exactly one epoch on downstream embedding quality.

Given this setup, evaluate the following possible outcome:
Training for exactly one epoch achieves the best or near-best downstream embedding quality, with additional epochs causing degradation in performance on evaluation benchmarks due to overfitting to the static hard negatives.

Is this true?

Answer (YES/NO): NO